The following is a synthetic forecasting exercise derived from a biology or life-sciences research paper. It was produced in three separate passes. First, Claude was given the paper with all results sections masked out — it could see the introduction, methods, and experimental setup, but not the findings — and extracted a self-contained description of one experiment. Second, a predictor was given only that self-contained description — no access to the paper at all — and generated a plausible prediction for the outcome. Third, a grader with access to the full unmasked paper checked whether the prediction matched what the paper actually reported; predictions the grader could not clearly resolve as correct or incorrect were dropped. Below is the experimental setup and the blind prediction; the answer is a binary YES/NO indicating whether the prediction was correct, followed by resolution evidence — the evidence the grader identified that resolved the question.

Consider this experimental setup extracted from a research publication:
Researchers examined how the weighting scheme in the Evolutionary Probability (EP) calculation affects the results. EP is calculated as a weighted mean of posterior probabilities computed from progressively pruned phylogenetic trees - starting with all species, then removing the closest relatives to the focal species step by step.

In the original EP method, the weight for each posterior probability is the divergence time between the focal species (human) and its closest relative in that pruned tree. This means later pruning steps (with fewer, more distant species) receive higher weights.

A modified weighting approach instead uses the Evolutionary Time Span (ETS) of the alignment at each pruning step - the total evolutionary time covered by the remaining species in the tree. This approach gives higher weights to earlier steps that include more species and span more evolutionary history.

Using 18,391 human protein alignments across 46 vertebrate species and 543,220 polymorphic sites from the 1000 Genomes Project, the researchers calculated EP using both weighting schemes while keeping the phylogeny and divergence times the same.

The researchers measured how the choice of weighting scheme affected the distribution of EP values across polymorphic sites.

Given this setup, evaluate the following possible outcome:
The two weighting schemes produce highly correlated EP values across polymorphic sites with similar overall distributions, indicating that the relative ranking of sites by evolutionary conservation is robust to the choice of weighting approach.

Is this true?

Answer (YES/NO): YES